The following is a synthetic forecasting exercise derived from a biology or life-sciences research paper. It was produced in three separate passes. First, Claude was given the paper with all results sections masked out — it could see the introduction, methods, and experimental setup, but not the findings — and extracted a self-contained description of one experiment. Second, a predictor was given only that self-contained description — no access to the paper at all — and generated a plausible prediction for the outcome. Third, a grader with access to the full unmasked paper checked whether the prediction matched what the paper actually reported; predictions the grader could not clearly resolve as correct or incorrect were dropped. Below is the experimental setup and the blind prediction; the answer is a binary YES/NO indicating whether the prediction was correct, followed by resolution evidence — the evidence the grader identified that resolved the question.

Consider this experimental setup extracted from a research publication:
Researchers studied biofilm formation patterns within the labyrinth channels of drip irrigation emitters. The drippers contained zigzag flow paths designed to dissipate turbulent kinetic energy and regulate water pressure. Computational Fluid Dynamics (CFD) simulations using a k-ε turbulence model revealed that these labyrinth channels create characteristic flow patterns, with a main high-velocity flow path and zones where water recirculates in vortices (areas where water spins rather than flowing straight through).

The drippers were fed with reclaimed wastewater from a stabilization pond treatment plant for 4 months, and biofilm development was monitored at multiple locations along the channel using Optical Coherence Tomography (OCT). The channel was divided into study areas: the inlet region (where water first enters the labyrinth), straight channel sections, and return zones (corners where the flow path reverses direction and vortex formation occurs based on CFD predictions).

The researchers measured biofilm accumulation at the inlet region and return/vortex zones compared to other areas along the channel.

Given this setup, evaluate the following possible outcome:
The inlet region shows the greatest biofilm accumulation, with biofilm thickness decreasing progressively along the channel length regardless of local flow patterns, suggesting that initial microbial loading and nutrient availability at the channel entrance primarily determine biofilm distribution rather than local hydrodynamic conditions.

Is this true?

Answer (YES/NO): NO